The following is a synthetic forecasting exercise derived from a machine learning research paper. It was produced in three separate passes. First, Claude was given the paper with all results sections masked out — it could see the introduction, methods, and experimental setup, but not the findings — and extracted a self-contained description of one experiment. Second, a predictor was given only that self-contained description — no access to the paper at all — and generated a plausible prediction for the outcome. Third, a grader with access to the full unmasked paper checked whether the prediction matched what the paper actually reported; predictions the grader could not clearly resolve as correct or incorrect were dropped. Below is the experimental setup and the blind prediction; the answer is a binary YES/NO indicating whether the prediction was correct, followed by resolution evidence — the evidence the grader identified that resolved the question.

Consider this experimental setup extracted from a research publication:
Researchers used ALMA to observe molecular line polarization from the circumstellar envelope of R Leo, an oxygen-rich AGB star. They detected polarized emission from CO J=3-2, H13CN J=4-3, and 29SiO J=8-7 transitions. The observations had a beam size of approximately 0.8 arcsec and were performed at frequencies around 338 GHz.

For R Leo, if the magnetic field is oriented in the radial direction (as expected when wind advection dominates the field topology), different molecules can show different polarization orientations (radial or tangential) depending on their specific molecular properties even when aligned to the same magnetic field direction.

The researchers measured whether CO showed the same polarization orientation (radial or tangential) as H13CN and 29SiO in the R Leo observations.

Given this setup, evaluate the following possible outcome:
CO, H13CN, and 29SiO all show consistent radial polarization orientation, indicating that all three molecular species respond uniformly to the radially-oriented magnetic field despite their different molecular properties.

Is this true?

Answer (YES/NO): NO